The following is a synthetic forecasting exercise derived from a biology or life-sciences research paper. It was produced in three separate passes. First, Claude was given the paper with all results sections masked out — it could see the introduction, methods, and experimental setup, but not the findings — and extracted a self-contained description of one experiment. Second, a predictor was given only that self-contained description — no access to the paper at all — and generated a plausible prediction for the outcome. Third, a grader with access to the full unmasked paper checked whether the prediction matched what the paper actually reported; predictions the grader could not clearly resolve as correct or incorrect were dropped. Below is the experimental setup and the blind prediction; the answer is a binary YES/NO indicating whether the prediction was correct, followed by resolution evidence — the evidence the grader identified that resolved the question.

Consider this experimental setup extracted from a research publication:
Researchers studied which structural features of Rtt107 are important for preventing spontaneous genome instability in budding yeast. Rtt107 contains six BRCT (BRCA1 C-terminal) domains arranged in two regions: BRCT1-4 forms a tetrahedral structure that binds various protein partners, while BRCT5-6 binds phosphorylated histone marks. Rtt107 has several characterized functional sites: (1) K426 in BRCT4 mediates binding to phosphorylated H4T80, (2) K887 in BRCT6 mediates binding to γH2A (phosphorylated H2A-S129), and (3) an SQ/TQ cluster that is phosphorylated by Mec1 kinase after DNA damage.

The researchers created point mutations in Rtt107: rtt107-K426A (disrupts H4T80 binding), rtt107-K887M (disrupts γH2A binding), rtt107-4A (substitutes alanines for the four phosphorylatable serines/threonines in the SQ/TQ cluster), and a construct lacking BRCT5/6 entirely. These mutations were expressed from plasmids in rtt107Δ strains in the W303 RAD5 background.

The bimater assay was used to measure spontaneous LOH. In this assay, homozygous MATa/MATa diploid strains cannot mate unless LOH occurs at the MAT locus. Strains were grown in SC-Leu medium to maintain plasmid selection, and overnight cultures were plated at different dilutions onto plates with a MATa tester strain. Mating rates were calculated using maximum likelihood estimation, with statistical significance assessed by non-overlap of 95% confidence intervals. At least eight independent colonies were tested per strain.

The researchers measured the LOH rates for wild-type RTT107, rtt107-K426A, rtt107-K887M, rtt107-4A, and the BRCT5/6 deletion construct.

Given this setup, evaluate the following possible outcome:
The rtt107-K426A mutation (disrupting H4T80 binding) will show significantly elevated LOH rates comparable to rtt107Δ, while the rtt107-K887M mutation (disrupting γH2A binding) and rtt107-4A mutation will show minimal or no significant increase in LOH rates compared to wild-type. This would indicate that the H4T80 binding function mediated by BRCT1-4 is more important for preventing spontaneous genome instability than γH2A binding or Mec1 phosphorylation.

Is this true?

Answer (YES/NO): NO